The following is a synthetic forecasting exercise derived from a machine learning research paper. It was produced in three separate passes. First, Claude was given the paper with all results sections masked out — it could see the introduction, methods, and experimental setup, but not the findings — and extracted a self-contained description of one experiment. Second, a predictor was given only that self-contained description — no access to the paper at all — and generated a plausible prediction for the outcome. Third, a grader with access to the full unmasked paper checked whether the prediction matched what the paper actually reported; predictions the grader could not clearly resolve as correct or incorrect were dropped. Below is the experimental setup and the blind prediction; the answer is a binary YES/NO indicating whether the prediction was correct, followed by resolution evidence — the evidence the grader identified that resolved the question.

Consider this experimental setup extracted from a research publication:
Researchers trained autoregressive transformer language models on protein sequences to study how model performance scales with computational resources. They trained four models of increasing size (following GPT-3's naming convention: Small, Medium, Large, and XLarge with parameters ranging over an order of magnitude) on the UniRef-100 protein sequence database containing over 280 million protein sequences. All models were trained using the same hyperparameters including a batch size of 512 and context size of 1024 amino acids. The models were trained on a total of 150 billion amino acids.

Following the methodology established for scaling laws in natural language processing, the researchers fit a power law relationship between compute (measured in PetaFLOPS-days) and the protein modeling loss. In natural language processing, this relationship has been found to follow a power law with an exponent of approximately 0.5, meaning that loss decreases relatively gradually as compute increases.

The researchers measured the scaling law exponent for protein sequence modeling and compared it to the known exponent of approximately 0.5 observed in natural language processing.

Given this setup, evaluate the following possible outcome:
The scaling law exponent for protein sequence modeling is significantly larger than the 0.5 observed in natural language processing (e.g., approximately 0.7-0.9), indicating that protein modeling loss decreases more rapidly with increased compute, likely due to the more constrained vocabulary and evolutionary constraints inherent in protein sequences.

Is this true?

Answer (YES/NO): YES